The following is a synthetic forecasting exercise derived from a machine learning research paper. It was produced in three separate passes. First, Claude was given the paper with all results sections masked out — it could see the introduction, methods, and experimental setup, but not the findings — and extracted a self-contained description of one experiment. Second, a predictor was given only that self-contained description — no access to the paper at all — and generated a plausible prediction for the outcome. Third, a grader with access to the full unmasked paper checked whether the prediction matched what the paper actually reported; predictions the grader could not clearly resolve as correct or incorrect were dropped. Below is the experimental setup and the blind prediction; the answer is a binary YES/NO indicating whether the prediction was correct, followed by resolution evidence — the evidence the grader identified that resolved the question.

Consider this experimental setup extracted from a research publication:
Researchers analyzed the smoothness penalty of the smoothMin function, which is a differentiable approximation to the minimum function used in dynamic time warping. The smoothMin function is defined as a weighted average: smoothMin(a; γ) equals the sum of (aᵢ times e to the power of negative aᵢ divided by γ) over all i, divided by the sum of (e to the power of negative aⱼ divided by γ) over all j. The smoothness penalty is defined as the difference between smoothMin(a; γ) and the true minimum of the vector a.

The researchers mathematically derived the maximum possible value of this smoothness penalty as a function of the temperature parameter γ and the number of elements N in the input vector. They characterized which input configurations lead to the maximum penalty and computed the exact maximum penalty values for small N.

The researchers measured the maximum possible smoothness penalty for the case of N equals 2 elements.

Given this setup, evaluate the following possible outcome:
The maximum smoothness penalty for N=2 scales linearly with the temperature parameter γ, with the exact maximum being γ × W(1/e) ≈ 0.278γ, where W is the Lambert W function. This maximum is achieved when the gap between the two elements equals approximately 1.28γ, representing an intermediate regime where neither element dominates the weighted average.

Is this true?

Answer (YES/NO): YES